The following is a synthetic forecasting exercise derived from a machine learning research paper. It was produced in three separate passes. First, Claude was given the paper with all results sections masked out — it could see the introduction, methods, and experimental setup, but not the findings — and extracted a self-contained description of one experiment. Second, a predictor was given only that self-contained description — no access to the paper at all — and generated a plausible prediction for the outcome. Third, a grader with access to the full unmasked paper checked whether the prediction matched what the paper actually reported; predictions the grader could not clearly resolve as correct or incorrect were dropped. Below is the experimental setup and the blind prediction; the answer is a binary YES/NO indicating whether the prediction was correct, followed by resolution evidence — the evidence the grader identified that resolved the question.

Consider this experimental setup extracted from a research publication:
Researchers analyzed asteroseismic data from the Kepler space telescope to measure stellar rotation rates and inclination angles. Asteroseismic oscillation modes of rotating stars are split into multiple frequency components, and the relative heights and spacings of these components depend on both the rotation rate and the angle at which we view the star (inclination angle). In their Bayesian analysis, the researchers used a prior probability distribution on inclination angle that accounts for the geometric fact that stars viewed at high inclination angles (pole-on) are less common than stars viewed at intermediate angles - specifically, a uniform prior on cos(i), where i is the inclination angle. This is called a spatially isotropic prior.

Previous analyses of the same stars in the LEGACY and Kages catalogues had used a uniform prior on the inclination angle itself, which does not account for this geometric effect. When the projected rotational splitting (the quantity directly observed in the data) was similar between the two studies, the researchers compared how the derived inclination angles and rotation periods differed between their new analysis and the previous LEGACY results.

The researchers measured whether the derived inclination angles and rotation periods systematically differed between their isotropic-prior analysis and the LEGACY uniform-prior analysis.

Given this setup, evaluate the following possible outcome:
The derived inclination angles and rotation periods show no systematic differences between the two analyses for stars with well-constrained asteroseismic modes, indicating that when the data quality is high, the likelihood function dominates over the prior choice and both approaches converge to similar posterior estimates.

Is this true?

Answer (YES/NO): NO